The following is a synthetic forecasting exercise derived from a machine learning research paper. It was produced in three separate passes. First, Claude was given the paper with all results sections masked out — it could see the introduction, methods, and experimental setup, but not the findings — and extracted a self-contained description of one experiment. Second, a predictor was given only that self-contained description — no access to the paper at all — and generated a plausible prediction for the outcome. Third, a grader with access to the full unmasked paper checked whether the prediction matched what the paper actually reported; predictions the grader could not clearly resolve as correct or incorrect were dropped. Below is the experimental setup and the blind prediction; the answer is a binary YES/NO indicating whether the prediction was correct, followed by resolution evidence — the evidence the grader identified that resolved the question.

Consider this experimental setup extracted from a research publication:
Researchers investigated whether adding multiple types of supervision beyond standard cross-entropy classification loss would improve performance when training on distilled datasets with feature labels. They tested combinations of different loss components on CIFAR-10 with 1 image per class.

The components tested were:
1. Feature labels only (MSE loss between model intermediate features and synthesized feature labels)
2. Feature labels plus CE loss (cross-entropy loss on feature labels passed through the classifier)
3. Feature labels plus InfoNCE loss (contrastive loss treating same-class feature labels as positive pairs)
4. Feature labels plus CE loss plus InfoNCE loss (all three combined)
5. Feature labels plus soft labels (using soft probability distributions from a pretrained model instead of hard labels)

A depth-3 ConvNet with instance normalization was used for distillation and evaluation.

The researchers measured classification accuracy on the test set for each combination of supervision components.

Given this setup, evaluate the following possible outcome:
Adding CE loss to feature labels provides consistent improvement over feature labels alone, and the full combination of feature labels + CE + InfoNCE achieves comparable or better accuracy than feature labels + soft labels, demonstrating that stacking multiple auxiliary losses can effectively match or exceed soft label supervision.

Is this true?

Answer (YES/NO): NO